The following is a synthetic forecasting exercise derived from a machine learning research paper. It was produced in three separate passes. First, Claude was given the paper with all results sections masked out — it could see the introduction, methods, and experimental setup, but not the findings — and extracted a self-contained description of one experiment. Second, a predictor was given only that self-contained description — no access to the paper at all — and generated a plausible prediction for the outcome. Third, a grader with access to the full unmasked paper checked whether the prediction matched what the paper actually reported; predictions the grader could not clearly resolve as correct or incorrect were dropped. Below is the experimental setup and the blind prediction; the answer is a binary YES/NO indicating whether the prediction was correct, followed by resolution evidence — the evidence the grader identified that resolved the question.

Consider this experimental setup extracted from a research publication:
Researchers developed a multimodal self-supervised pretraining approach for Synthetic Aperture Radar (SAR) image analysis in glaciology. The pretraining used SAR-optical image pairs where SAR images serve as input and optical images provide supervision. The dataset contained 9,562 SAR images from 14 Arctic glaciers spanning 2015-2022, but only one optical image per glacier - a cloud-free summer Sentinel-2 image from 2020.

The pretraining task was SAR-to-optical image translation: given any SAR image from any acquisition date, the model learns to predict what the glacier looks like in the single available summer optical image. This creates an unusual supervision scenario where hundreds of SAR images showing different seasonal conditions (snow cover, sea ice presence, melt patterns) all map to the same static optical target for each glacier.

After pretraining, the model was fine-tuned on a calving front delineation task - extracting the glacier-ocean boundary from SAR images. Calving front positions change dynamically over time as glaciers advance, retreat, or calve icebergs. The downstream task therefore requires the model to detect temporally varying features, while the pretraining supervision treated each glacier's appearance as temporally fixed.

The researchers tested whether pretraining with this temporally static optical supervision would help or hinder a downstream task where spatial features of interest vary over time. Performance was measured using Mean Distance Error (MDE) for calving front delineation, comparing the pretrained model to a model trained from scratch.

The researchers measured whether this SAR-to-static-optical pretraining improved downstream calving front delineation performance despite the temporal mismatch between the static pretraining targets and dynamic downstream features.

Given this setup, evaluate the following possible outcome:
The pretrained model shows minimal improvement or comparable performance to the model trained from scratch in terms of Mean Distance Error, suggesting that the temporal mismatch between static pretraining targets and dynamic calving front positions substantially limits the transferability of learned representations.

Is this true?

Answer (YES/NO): NO